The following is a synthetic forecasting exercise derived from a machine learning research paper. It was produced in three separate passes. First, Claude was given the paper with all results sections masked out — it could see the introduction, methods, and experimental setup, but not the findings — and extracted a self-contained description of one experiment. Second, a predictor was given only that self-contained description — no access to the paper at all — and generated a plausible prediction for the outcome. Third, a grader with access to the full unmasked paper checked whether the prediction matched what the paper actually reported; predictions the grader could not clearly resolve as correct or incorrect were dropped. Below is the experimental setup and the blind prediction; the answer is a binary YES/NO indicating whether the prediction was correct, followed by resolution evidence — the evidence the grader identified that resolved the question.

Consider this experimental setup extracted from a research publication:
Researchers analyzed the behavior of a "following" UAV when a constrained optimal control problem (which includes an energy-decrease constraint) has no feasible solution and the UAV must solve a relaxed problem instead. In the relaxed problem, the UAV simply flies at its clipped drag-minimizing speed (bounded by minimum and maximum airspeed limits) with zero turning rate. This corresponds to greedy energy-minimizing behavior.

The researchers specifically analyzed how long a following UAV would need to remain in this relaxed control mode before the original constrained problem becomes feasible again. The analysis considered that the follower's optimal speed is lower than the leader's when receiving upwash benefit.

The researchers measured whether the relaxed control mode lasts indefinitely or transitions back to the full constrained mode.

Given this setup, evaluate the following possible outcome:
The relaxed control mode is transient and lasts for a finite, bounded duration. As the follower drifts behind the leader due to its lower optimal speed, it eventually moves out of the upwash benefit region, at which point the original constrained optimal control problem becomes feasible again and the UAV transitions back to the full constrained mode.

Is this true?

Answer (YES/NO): YES